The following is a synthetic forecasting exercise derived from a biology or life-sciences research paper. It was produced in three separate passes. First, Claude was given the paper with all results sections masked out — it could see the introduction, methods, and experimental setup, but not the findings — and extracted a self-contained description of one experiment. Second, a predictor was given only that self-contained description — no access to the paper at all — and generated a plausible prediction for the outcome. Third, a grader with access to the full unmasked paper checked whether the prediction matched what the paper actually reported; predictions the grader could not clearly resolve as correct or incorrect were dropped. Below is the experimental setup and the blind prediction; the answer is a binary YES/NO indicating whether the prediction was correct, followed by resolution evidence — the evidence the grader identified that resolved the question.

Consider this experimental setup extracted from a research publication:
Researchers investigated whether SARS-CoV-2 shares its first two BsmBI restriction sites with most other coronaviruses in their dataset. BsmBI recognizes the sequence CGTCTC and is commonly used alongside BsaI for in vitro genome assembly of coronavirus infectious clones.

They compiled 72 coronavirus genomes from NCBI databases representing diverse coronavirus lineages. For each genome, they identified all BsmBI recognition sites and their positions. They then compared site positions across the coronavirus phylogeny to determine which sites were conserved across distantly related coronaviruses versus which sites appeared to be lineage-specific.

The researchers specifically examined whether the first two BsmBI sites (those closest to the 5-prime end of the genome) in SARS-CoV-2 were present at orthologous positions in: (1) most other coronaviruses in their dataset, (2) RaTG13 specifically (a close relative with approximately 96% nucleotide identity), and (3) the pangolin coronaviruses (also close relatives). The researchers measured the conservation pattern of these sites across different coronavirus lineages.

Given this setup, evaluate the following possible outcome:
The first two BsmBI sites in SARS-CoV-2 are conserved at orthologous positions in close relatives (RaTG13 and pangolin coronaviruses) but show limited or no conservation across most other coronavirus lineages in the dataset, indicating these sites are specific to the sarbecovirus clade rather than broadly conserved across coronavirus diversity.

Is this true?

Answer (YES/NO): NO